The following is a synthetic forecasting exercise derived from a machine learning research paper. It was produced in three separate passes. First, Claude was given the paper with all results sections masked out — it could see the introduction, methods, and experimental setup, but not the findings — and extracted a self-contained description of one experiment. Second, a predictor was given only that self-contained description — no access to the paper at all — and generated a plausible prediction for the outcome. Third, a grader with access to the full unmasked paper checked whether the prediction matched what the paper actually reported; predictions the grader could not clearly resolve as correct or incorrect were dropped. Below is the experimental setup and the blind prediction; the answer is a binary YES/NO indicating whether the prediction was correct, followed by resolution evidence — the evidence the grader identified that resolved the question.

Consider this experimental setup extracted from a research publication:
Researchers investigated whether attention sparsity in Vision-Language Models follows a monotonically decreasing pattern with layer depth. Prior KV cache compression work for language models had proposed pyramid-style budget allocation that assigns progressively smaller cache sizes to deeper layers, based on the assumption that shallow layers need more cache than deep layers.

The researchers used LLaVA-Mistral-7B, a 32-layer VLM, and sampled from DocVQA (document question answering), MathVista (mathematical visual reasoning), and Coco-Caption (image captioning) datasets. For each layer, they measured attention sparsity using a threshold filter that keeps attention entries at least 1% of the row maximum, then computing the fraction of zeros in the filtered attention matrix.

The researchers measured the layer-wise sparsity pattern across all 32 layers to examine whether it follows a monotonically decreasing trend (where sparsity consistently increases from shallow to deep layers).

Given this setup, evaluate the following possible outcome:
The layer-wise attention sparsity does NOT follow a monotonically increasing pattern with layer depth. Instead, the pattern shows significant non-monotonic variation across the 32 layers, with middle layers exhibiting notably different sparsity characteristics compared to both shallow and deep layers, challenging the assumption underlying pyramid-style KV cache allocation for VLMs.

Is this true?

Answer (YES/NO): YES